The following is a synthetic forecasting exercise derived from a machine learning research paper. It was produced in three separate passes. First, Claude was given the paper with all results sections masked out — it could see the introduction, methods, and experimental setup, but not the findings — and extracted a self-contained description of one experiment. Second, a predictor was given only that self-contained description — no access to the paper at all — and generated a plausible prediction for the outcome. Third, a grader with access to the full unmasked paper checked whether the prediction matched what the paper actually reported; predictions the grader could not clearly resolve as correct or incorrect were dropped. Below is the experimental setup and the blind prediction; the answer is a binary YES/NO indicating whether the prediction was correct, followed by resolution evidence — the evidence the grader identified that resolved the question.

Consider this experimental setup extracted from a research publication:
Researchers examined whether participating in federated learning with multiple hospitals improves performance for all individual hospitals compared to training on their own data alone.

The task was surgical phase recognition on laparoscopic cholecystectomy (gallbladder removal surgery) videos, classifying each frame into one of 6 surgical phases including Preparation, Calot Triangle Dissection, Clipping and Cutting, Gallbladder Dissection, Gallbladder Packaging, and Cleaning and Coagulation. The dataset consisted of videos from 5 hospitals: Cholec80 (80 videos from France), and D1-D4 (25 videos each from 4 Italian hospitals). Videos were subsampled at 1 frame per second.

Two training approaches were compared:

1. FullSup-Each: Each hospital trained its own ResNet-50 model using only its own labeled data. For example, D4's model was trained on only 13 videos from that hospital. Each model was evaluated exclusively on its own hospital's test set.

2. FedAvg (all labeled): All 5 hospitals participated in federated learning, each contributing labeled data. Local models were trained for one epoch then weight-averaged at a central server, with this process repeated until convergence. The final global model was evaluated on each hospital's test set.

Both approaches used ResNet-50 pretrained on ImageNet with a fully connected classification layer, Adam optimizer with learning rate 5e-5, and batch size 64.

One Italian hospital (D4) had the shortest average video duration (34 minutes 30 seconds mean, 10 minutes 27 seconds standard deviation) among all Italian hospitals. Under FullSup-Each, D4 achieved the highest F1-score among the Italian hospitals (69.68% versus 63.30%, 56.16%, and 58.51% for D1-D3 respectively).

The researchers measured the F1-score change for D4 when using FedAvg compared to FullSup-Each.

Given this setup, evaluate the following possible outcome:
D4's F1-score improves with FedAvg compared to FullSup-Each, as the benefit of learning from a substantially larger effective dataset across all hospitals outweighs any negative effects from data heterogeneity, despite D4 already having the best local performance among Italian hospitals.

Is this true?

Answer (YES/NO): NO